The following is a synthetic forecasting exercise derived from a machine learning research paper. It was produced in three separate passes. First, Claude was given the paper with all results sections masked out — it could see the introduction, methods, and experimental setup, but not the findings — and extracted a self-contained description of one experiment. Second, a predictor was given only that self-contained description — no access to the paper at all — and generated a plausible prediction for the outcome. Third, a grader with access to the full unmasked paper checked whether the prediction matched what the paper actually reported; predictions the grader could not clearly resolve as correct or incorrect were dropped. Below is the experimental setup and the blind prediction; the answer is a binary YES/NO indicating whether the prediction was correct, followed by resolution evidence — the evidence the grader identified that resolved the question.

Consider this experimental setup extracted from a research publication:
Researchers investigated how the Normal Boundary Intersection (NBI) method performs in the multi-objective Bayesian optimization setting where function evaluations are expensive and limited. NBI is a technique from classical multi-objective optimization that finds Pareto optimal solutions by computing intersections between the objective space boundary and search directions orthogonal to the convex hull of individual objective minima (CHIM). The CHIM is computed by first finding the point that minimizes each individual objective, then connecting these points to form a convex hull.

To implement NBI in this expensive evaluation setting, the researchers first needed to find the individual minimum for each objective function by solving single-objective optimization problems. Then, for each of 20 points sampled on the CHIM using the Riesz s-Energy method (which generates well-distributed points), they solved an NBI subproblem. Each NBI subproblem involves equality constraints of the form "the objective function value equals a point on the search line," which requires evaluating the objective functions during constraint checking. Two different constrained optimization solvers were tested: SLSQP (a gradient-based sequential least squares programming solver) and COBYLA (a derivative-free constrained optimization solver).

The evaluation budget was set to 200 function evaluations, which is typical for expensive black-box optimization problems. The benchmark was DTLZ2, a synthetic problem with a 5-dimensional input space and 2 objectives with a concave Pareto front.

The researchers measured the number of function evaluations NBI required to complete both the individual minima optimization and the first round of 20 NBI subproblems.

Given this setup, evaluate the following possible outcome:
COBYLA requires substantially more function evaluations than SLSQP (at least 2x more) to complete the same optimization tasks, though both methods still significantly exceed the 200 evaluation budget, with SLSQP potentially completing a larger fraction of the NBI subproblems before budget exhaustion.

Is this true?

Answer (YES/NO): NO